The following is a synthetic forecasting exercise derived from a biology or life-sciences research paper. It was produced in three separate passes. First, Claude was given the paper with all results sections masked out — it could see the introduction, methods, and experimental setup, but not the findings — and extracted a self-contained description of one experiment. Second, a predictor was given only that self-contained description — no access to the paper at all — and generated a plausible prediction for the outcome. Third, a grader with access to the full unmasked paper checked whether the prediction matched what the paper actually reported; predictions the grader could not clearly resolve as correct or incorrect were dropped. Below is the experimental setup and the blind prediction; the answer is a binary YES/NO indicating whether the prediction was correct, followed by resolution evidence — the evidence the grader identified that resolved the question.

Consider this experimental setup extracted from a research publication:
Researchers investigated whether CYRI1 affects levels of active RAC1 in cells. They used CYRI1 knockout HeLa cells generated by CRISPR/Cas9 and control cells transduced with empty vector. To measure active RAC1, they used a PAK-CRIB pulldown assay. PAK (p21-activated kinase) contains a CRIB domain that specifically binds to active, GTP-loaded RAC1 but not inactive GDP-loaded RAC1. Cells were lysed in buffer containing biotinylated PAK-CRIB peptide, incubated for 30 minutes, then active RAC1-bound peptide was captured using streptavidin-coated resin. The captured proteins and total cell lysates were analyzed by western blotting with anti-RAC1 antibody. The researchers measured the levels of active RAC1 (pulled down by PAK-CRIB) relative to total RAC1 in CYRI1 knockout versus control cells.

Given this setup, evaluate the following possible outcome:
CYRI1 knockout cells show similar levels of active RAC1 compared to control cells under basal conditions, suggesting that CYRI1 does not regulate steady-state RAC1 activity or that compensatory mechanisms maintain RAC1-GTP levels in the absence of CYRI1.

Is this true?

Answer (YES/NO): NO